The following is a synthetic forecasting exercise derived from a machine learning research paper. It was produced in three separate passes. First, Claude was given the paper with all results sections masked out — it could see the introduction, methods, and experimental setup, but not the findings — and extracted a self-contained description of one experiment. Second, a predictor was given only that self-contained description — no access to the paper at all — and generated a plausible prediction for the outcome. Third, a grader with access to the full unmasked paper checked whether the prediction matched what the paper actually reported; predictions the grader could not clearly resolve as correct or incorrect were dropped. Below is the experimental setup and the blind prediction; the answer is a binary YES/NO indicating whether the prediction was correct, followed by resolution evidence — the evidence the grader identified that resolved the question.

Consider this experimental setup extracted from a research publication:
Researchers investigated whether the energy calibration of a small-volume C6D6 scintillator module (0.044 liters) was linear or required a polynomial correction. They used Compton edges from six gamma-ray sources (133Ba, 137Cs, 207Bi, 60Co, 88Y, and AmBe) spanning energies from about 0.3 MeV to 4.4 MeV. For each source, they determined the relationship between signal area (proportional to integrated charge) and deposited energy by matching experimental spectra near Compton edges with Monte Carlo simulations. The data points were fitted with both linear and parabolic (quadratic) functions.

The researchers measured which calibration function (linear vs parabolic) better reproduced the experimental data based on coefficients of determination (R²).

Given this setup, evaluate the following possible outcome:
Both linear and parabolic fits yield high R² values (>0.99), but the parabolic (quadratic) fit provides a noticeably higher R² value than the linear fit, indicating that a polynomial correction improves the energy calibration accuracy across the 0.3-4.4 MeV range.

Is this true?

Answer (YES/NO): NO